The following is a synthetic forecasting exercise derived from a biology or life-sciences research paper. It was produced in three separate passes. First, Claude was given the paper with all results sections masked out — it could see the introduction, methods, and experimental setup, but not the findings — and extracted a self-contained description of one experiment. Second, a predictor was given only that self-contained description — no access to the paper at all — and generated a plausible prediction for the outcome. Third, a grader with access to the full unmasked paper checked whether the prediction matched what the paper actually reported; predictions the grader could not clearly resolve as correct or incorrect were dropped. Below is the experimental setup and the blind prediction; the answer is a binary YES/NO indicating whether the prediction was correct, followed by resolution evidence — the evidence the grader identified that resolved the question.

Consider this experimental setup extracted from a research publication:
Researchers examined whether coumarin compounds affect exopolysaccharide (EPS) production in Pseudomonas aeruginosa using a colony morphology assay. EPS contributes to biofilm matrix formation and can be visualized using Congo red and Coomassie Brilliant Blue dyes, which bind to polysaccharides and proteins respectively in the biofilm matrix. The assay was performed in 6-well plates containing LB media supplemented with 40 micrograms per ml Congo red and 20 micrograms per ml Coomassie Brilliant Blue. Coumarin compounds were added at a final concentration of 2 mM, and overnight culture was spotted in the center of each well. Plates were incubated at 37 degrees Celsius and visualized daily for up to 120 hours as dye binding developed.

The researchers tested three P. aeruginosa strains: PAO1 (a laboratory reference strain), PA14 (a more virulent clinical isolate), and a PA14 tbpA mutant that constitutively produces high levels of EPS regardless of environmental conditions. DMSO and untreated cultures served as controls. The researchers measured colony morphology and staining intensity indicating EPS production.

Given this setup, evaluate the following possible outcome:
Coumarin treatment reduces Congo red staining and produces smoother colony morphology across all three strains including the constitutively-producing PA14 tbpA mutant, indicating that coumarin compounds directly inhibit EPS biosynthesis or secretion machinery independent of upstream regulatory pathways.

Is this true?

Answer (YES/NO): NO